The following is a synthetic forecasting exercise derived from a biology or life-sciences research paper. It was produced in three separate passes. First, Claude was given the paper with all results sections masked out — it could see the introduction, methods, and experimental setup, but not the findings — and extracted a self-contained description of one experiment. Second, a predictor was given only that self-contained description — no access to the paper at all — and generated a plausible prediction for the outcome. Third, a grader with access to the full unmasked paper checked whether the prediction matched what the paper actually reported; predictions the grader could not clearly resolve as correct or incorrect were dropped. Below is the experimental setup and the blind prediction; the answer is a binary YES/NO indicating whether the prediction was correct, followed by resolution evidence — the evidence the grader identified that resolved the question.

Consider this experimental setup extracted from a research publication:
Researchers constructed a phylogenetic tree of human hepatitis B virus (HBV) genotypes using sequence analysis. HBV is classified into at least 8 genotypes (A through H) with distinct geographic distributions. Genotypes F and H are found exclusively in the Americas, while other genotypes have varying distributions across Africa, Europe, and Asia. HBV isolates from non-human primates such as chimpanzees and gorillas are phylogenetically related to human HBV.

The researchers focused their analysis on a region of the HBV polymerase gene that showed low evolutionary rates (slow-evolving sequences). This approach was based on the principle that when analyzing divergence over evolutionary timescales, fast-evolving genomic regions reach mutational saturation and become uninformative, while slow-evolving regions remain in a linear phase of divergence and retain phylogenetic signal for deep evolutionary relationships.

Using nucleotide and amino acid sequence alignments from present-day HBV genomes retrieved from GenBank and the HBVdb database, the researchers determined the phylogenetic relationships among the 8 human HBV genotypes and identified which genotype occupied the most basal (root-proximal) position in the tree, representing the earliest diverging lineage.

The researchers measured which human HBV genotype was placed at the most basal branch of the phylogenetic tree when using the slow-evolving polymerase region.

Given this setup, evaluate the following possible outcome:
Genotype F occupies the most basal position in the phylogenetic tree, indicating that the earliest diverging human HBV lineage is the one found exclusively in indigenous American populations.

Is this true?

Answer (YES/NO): NO